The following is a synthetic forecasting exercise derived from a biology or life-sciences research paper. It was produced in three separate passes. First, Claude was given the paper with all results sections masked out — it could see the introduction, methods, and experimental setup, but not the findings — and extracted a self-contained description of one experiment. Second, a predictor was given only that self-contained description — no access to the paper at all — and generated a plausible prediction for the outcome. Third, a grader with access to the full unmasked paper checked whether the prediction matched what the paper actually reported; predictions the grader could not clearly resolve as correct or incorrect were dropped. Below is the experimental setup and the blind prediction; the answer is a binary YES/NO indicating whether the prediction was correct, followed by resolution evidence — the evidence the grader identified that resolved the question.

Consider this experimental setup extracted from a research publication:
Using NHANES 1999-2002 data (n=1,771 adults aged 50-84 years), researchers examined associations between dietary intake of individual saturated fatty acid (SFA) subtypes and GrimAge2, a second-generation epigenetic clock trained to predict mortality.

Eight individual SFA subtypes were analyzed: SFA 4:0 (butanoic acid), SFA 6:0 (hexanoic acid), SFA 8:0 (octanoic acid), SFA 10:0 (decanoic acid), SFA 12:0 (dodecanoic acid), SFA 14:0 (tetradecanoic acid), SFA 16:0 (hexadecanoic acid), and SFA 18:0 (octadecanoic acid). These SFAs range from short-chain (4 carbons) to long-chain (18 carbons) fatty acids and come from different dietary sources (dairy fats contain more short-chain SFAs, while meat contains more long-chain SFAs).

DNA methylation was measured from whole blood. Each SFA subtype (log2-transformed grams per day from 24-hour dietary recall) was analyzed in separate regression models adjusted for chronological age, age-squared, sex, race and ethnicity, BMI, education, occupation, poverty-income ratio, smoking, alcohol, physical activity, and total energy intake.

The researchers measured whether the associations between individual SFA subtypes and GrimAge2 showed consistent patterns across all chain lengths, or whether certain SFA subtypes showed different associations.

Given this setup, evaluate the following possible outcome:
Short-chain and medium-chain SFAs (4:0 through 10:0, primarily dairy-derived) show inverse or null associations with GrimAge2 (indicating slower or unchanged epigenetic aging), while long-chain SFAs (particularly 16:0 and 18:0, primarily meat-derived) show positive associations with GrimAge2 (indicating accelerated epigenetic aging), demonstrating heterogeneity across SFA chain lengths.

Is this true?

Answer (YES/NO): NO